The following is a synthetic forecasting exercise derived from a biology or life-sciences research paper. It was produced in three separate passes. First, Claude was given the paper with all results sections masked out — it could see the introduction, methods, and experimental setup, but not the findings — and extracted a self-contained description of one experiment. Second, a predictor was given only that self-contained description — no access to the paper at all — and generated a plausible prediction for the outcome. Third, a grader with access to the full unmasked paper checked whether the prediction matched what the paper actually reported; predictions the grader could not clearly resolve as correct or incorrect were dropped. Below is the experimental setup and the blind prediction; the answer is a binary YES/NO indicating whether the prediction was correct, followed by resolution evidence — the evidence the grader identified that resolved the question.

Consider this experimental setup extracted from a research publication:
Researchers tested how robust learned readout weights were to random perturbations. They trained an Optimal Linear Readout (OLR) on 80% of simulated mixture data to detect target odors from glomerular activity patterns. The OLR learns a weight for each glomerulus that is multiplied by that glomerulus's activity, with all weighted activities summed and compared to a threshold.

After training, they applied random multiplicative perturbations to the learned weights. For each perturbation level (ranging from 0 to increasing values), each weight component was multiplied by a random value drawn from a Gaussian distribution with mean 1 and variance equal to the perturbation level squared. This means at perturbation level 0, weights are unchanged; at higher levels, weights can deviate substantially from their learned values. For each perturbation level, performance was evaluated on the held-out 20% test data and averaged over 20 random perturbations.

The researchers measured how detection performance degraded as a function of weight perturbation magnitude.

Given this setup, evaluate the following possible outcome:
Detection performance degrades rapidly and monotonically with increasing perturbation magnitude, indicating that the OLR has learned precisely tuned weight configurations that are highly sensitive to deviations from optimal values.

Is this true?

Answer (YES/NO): NO